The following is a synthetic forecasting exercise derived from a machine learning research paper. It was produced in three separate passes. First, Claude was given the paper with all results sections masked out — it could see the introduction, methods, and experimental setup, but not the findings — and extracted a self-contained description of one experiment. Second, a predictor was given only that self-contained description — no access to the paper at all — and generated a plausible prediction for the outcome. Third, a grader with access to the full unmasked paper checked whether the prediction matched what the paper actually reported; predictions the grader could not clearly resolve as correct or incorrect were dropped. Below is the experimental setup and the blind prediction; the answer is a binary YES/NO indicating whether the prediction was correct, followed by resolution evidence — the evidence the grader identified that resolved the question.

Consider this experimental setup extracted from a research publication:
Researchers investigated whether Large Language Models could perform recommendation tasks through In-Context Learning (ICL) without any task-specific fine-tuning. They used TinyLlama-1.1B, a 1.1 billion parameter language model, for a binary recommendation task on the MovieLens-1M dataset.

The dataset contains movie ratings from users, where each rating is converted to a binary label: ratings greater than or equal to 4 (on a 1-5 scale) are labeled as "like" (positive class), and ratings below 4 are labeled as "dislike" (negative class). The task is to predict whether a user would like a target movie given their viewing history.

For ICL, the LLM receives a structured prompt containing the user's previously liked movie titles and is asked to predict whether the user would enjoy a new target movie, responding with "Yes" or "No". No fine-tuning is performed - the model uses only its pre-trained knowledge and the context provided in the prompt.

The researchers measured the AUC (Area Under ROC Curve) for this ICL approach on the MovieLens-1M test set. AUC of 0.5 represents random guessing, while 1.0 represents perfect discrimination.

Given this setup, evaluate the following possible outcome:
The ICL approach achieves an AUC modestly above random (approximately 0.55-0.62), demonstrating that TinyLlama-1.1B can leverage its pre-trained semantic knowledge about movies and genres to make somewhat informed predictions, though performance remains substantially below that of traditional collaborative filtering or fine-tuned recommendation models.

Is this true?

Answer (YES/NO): NO